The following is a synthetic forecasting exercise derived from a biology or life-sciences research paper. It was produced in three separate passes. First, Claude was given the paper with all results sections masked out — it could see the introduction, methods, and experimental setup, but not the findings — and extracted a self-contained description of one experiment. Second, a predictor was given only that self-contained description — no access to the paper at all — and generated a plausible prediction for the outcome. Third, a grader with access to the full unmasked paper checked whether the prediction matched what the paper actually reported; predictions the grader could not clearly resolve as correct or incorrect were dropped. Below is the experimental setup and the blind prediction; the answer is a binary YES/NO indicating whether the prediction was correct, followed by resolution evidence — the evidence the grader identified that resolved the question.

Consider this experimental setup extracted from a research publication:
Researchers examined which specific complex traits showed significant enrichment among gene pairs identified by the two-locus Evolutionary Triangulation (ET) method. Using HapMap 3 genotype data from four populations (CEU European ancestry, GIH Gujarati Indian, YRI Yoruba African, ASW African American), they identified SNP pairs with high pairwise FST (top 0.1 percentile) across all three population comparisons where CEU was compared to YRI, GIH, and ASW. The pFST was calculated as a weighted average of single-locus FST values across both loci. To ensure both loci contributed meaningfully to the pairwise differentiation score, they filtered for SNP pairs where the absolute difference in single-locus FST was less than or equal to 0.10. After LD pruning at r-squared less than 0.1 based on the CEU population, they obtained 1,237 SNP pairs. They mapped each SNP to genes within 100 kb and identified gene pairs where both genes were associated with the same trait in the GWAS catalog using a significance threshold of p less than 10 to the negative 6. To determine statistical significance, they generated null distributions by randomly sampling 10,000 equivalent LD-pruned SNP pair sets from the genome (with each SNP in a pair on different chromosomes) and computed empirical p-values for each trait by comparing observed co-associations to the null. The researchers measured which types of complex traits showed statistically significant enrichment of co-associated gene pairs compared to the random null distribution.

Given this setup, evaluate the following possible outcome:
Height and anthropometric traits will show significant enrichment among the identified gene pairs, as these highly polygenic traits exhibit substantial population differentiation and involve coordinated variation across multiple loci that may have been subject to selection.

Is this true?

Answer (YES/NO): NO